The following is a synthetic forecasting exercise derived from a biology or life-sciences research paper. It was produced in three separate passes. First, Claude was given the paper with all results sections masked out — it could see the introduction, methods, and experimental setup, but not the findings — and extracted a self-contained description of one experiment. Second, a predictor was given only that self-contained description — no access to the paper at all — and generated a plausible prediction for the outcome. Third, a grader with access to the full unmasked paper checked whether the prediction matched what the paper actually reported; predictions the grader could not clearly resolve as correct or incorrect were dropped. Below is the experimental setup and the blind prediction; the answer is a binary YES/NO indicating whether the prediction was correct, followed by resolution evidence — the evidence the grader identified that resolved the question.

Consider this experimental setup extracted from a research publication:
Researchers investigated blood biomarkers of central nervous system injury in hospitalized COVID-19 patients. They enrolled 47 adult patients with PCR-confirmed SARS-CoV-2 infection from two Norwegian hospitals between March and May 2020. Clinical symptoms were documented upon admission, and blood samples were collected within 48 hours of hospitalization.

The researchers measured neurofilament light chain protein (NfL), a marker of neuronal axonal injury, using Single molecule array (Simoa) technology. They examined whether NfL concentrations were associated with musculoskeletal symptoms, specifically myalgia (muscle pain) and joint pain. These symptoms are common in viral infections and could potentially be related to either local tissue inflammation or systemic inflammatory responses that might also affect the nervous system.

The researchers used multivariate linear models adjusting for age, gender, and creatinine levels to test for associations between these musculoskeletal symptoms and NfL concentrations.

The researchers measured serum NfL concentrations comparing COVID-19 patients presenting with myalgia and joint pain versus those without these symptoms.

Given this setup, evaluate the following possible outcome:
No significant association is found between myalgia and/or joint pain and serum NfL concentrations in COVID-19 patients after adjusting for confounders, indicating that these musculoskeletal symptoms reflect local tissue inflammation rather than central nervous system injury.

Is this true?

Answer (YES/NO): NO